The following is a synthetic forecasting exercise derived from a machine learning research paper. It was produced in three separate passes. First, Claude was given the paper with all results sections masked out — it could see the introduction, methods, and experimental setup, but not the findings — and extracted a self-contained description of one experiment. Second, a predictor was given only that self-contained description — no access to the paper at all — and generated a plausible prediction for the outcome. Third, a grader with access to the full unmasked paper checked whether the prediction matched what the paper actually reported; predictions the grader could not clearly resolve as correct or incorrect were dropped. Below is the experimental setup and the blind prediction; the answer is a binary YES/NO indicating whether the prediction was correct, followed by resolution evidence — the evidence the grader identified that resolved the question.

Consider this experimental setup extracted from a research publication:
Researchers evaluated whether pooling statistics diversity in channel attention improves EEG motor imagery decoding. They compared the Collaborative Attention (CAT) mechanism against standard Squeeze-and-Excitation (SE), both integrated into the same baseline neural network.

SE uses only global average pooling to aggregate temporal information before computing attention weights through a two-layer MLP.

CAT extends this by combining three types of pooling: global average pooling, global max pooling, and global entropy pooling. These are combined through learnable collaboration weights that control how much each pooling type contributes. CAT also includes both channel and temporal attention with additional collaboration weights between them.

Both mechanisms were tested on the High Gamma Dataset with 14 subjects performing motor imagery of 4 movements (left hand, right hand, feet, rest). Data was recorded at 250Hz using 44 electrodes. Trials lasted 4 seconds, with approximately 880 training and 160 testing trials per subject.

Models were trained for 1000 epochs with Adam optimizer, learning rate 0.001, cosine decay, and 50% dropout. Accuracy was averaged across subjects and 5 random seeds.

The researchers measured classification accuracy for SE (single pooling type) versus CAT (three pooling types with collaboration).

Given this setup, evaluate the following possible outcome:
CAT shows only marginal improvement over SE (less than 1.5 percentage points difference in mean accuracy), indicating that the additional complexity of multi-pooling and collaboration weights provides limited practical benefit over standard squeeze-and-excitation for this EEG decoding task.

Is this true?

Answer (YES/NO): YES